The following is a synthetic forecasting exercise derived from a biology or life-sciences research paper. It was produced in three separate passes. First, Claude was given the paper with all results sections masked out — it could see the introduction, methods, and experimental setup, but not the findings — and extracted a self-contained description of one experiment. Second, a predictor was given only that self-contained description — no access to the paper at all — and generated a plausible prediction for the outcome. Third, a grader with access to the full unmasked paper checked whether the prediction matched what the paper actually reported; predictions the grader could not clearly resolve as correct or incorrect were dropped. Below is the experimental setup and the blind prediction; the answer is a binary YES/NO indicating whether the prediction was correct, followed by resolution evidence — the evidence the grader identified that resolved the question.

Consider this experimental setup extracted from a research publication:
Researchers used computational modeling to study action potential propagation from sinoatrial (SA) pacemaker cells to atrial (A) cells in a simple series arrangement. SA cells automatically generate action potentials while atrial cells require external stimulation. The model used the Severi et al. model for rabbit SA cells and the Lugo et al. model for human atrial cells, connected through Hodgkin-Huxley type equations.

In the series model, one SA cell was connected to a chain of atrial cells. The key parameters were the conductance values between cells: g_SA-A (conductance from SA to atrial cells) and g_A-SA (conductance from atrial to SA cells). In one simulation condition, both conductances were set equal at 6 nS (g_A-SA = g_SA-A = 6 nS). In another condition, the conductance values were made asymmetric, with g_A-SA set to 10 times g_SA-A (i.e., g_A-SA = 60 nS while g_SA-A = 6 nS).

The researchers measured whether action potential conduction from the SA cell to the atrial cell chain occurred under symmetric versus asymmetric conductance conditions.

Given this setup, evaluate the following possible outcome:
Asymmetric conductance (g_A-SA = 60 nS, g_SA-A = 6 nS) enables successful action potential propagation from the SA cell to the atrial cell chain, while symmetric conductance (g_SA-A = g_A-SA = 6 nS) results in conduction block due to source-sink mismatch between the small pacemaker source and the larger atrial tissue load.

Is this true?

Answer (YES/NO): NO